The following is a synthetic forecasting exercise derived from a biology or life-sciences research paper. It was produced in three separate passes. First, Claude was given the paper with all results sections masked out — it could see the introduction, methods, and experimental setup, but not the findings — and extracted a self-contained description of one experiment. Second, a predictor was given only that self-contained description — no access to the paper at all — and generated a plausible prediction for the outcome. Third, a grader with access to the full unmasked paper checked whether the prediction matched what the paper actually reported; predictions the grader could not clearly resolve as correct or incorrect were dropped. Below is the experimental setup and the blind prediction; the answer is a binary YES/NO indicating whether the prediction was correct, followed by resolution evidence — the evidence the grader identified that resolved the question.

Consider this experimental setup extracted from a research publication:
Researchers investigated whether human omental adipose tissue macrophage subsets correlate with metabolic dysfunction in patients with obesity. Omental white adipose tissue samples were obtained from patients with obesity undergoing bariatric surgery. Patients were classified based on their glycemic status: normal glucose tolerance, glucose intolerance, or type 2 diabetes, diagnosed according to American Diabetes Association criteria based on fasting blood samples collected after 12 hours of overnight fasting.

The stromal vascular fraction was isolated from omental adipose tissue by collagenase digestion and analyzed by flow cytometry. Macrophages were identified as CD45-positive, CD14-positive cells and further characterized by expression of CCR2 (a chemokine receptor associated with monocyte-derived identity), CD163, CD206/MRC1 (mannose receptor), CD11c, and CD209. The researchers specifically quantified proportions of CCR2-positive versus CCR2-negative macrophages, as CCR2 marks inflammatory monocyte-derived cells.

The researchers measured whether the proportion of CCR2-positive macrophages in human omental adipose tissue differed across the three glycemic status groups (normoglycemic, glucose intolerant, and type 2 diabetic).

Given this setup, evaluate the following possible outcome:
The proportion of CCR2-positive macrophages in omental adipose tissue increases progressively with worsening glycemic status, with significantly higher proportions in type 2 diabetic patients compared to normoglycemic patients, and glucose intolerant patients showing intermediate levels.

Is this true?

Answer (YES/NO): NO